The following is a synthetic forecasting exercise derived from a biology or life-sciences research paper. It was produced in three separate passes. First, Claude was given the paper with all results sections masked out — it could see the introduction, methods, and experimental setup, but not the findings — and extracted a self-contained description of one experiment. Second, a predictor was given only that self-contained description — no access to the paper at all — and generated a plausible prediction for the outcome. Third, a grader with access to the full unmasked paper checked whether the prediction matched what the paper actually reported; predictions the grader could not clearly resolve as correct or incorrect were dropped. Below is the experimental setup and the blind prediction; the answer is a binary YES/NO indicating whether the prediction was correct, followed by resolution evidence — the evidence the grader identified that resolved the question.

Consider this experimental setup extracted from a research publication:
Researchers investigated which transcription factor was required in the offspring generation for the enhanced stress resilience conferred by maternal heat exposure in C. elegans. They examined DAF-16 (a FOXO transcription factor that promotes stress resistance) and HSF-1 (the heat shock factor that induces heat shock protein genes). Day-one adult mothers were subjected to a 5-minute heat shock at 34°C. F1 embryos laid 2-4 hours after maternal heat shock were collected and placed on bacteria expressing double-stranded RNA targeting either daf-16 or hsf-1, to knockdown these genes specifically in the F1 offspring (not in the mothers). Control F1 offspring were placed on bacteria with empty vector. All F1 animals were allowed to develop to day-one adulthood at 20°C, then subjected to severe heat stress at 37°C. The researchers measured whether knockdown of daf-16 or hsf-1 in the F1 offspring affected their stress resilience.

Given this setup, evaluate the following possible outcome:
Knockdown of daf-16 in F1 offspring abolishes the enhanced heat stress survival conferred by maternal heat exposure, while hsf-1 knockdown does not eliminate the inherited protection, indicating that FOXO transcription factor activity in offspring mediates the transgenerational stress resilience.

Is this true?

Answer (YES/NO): YES